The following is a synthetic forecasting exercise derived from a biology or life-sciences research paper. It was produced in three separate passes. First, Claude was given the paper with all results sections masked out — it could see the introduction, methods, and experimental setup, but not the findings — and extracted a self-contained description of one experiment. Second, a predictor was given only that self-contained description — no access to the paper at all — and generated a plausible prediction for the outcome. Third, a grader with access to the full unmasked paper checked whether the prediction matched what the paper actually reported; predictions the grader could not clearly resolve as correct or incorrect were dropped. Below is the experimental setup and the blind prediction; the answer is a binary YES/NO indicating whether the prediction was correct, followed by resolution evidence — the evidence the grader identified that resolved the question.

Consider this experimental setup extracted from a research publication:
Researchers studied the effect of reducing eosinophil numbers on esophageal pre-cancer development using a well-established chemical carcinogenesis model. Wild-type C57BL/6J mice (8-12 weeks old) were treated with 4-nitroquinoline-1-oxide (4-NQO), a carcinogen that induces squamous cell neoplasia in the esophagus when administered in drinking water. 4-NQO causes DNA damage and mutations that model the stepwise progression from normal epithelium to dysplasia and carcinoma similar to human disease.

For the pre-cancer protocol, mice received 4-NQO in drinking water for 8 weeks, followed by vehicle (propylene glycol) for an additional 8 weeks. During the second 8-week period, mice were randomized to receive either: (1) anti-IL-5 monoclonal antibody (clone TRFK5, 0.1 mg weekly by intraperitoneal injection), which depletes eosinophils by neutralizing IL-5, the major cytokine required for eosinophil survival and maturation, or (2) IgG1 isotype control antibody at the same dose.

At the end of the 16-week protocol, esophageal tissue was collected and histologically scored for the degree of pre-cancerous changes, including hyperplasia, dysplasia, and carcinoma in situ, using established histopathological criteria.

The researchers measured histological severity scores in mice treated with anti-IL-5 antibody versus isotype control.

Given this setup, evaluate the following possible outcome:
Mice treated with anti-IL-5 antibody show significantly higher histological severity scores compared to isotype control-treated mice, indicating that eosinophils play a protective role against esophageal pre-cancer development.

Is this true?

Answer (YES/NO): YES